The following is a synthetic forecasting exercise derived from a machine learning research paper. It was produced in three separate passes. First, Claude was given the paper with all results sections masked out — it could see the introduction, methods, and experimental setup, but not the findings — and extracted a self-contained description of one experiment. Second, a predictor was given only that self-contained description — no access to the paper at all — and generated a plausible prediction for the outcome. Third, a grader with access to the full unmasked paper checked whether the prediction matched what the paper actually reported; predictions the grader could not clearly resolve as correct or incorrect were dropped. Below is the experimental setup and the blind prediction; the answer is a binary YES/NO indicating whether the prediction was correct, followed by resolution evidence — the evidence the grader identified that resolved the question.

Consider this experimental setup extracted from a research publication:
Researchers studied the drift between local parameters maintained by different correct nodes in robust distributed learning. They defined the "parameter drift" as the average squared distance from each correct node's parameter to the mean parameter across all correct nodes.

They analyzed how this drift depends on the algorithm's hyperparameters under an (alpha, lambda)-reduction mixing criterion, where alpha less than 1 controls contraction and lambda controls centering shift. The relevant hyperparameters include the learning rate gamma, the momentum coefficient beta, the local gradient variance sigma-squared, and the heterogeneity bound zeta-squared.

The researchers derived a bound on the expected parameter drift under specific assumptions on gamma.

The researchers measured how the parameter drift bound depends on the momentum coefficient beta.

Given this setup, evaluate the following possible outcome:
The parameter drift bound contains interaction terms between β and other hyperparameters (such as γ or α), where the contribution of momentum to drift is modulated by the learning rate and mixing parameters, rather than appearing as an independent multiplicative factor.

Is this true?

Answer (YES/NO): YES